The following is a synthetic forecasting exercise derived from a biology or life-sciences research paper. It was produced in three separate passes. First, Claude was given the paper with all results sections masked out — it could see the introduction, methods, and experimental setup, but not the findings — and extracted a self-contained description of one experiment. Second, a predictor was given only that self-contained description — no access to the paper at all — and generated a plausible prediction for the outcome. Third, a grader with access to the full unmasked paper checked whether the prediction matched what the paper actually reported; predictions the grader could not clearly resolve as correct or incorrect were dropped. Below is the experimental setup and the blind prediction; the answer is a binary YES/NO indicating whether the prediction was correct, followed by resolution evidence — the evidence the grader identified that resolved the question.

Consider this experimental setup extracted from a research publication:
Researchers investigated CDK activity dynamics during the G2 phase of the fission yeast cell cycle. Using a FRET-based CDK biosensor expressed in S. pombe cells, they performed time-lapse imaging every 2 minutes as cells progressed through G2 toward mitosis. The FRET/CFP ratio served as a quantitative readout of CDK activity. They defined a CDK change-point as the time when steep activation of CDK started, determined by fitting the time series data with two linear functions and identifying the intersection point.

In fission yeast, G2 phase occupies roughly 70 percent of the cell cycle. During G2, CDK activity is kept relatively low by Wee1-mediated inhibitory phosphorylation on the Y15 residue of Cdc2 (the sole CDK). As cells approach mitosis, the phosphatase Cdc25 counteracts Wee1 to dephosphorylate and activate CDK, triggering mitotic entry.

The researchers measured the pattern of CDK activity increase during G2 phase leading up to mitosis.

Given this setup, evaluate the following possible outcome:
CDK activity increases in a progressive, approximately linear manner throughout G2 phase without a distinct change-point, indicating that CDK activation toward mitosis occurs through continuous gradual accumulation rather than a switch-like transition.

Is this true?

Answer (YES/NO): NO